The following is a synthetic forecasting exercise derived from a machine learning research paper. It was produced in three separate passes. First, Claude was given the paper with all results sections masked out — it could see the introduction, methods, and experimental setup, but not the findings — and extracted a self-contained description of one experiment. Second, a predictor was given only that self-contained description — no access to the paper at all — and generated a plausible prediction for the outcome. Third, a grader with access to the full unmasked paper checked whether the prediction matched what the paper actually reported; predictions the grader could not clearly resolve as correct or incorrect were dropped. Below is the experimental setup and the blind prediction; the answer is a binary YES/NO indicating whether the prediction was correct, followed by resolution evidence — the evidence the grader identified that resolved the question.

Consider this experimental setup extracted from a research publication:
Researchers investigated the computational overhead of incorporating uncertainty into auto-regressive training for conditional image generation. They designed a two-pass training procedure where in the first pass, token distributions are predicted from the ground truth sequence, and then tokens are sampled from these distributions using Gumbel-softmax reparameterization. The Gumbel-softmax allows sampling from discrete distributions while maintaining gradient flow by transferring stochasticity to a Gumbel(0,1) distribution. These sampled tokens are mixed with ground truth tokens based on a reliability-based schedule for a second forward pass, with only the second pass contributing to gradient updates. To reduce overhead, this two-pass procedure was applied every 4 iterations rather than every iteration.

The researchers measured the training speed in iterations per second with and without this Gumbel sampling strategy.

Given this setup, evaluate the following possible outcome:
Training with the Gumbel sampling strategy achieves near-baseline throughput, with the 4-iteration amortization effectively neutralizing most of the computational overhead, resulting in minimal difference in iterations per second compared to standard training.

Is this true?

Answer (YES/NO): YES